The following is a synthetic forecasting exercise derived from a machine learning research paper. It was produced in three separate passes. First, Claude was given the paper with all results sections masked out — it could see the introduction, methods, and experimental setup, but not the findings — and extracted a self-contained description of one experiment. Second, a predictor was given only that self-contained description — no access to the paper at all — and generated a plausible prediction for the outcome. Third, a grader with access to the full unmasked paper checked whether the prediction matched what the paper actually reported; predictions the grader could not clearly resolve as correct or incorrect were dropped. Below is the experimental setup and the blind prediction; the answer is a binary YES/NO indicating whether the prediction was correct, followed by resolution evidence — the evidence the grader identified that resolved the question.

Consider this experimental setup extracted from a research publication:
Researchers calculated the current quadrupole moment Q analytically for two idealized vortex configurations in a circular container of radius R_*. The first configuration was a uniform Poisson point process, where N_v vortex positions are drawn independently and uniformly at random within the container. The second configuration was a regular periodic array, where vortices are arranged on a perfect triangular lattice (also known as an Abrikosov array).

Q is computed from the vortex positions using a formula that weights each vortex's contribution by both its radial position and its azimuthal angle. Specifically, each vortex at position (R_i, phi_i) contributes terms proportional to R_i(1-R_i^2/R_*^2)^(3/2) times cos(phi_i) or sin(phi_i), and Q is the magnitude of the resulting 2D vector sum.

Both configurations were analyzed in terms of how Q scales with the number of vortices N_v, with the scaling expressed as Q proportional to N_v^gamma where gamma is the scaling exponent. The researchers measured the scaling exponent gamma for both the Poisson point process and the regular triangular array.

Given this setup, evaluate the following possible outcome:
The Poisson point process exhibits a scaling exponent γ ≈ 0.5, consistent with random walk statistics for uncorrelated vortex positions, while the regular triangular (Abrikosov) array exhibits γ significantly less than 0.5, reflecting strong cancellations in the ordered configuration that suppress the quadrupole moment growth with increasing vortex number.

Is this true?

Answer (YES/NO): NO